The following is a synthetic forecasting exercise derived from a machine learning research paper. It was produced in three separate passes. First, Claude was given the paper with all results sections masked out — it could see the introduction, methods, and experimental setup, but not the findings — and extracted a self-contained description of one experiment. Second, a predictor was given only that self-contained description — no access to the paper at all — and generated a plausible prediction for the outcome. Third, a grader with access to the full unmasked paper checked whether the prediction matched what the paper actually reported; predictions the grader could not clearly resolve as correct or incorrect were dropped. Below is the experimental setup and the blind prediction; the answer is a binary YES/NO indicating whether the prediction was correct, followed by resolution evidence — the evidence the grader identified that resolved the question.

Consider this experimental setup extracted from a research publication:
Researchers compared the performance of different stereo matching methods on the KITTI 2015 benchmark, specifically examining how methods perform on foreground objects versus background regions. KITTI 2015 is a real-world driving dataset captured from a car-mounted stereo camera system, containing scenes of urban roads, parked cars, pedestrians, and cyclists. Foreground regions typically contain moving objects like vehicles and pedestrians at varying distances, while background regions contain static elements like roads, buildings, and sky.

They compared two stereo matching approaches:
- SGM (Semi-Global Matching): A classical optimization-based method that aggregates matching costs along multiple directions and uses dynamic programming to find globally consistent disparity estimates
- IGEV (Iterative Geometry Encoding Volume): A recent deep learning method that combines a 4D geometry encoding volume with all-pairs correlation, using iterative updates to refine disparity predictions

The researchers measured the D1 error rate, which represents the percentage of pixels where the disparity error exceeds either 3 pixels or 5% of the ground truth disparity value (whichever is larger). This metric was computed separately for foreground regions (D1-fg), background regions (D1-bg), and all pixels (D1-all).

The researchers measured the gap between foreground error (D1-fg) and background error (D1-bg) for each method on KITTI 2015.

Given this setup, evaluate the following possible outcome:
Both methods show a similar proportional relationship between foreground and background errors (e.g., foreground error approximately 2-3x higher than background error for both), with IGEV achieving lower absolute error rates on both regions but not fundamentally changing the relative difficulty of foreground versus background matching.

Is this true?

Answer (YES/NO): NO